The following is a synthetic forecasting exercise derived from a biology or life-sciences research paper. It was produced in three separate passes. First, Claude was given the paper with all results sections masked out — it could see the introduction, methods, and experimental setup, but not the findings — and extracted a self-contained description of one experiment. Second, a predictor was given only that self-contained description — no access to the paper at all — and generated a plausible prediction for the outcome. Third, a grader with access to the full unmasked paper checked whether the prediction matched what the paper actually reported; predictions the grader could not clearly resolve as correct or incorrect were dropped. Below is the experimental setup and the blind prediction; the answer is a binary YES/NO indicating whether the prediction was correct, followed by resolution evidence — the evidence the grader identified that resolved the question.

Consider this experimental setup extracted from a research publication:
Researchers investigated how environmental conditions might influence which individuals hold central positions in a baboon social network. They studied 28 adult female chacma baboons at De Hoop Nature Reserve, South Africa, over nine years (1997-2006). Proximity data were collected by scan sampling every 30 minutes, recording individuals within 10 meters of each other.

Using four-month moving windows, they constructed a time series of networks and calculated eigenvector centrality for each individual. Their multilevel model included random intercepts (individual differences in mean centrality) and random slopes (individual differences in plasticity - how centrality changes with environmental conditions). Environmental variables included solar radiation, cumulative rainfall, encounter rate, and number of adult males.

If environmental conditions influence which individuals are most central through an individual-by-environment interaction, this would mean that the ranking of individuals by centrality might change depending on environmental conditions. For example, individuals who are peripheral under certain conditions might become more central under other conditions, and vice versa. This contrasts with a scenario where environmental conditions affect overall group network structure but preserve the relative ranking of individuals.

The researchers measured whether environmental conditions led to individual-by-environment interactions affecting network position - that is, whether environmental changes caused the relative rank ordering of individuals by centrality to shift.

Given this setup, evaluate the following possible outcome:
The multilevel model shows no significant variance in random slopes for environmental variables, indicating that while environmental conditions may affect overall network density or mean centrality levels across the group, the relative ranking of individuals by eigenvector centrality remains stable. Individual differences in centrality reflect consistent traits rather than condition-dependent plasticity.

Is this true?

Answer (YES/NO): NO